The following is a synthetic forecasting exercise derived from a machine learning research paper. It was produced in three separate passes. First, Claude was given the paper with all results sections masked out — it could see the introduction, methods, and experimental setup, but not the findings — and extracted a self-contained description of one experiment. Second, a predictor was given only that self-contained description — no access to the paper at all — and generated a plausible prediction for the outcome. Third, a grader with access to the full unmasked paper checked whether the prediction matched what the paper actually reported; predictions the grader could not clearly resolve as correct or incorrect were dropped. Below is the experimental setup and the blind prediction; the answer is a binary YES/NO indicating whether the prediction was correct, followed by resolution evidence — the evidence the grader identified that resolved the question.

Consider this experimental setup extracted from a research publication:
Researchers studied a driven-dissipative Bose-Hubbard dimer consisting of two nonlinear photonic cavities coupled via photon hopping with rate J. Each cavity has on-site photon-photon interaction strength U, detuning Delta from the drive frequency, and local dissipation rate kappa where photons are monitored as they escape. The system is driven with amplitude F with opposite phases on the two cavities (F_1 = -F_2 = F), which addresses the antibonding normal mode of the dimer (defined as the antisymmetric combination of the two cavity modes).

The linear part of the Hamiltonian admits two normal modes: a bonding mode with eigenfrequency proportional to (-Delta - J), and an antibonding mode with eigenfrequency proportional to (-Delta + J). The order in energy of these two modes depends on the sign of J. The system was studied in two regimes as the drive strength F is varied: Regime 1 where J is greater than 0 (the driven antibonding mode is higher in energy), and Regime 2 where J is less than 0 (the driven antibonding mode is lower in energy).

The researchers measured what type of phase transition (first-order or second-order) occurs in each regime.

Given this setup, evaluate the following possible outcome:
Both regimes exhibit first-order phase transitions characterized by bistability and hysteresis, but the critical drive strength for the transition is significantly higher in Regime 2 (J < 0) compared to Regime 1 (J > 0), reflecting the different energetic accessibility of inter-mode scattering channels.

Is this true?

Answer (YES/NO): NO